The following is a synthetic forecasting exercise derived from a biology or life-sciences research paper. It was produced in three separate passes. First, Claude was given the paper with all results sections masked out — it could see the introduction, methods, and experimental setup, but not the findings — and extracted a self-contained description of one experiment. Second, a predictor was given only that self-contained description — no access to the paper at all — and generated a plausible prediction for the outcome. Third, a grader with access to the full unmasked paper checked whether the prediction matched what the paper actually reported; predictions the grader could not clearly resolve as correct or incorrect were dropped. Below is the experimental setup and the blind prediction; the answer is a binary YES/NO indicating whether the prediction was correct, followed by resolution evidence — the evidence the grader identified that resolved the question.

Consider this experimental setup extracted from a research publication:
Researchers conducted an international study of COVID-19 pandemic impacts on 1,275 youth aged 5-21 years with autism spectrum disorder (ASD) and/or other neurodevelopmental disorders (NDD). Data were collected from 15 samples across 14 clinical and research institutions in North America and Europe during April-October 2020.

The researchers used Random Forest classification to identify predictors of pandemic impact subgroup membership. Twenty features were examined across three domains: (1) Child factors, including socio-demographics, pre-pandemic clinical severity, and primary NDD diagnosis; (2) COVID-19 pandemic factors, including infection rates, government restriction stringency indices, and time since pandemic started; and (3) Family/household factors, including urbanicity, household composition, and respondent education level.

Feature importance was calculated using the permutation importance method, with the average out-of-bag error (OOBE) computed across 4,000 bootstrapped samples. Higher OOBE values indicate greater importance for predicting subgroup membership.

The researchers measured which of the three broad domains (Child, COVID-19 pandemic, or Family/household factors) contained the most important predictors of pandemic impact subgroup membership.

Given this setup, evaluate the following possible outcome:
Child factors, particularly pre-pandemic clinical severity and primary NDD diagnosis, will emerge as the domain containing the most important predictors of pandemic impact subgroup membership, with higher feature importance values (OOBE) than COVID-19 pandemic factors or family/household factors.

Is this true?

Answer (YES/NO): NO